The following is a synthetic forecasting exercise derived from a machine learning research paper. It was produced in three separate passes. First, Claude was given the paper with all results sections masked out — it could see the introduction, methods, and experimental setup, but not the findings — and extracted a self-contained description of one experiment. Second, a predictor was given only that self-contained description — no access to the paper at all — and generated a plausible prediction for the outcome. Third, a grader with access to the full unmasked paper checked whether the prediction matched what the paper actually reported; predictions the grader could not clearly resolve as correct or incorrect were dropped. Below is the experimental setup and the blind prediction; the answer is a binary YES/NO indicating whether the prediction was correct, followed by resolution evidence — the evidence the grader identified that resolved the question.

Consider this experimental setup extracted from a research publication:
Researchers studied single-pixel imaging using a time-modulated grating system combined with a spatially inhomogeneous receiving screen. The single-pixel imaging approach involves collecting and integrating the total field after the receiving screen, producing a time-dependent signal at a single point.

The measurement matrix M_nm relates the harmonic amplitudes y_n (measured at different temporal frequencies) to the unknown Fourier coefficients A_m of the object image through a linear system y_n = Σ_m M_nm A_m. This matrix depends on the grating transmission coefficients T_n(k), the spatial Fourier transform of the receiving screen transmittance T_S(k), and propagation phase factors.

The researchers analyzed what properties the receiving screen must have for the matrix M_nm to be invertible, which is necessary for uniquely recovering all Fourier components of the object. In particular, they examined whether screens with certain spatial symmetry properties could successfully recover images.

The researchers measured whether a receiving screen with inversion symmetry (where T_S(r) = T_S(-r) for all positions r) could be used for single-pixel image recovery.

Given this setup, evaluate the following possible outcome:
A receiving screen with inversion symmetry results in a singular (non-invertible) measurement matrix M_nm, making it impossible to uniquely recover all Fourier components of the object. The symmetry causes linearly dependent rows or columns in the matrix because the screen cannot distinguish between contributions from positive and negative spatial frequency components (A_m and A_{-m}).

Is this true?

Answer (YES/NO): YES